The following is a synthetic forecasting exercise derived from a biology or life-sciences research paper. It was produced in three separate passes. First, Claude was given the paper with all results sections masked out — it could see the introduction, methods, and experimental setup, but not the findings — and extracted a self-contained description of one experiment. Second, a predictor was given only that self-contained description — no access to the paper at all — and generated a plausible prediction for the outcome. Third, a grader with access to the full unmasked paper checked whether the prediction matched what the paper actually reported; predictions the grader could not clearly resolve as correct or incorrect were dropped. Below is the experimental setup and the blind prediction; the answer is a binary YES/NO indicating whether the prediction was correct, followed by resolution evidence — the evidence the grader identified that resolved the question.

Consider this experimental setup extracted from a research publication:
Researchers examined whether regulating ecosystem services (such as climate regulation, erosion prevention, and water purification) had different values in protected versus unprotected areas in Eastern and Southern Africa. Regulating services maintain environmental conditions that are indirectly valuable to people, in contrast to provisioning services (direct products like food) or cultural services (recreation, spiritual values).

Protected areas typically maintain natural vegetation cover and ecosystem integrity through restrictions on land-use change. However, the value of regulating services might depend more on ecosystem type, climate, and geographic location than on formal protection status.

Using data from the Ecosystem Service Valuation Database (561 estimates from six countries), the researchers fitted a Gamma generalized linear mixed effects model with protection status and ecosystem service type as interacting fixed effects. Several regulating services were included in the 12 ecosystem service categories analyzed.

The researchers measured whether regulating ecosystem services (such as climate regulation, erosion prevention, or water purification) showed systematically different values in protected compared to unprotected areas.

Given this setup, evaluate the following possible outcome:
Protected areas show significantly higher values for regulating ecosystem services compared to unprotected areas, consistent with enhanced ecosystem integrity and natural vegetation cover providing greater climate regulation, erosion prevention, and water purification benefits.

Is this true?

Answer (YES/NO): NO